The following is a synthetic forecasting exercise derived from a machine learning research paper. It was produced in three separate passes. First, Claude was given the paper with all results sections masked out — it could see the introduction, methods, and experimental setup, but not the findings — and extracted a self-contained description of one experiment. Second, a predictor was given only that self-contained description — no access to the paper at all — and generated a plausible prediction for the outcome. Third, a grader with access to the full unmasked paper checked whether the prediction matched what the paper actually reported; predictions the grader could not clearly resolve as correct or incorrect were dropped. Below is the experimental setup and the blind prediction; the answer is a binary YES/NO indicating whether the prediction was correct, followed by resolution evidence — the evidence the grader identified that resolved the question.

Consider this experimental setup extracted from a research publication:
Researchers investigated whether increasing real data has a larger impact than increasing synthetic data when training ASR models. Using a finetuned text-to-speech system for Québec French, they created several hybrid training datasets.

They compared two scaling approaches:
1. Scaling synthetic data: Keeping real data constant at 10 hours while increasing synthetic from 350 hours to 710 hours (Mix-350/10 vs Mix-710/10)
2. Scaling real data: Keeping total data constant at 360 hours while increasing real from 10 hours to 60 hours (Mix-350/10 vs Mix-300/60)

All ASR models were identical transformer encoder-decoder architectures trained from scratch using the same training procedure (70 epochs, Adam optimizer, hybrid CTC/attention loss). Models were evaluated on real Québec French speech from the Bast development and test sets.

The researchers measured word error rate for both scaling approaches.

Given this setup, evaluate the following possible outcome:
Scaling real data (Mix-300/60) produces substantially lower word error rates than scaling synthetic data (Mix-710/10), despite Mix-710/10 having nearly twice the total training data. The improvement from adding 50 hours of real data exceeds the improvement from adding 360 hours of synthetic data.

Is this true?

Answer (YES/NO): YES